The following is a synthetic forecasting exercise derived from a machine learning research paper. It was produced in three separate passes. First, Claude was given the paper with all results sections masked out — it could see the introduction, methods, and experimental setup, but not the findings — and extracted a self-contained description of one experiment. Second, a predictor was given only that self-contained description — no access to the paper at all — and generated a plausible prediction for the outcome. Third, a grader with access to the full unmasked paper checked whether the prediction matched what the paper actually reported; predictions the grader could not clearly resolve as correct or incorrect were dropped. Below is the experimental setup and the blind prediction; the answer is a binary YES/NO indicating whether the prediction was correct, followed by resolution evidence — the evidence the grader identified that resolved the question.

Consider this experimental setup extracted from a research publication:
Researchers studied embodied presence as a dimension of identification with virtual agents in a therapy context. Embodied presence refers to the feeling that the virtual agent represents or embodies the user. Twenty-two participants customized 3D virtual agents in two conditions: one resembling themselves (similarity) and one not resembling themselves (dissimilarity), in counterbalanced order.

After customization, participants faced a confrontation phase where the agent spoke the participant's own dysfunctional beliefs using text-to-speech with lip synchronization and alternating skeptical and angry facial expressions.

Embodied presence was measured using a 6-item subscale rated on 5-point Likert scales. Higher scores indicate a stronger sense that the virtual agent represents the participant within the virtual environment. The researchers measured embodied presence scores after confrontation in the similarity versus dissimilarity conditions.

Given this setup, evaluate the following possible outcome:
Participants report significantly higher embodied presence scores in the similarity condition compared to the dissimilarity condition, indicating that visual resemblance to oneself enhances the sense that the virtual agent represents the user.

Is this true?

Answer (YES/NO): YES